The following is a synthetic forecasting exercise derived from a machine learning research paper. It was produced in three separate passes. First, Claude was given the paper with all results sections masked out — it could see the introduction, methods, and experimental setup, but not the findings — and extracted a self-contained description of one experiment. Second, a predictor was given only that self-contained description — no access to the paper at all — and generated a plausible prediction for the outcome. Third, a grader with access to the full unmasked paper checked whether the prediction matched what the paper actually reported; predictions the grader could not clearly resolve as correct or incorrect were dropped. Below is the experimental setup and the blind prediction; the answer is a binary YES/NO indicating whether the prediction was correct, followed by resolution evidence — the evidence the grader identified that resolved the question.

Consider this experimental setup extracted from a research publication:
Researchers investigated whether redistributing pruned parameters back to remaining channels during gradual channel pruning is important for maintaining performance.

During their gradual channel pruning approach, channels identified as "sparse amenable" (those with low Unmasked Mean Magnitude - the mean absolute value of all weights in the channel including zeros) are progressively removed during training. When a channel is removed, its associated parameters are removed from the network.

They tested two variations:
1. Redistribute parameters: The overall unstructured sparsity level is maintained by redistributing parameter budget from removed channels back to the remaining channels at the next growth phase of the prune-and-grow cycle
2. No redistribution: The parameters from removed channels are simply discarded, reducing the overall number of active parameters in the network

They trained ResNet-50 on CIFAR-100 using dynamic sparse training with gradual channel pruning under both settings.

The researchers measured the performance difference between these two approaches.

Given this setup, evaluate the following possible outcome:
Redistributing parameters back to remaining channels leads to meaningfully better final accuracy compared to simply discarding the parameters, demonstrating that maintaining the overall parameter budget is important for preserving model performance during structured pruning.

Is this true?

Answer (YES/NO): YES